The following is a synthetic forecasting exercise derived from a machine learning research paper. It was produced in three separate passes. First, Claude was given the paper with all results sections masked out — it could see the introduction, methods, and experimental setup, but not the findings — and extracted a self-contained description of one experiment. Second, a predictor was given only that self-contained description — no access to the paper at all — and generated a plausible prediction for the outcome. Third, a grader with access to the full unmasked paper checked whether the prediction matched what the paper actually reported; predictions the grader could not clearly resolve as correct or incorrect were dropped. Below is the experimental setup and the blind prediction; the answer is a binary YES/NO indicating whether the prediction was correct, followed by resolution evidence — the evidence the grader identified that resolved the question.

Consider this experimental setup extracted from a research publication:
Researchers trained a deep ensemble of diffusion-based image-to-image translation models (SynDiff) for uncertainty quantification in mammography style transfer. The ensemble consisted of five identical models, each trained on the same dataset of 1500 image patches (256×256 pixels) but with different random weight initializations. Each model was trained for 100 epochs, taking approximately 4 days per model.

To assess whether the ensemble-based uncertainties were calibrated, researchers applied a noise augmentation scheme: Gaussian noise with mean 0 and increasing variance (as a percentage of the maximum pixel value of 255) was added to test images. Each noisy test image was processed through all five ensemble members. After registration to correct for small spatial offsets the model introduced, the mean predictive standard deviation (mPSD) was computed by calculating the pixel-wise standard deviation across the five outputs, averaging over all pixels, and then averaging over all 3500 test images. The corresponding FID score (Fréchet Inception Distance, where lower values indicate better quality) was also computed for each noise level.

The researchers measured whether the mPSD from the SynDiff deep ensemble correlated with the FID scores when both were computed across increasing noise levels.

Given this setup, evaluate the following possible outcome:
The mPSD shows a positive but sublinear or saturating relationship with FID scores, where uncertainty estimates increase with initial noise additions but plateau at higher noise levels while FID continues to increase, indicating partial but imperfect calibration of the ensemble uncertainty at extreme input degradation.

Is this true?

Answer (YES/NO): NO